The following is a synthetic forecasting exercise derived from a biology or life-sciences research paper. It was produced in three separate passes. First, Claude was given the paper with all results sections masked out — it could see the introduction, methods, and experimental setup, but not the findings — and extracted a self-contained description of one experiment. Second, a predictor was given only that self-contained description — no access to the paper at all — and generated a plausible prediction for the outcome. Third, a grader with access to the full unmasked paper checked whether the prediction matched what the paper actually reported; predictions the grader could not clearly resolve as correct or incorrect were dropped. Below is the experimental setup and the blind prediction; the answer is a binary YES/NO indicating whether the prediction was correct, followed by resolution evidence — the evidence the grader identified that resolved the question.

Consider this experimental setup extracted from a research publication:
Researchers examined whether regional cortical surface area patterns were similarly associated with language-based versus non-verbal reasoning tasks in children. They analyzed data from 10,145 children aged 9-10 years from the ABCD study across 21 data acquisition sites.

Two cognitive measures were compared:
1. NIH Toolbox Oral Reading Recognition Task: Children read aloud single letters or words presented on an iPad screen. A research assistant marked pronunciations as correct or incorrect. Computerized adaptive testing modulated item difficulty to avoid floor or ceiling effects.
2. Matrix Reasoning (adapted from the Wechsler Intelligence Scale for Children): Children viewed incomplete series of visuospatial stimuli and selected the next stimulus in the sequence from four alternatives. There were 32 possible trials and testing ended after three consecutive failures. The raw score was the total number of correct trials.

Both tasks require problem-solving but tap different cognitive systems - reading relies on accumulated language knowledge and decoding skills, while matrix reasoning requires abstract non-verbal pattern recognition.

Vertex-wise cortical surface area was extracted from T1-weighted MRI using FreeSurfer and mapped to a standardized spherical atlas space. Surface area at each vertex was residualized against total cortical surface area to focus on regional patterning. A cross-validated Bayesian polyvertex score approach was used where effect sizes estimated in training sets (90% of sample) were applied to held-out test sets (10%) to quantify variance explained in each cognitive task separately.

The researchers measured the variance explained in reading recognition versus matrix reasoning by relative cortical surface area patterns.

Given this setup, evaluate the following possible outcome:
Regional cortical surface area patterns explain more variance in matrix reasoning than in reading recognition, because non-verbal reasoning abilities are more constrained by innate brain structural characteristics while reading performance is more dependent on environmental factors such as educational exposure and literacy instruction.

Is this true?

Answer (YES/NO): NO